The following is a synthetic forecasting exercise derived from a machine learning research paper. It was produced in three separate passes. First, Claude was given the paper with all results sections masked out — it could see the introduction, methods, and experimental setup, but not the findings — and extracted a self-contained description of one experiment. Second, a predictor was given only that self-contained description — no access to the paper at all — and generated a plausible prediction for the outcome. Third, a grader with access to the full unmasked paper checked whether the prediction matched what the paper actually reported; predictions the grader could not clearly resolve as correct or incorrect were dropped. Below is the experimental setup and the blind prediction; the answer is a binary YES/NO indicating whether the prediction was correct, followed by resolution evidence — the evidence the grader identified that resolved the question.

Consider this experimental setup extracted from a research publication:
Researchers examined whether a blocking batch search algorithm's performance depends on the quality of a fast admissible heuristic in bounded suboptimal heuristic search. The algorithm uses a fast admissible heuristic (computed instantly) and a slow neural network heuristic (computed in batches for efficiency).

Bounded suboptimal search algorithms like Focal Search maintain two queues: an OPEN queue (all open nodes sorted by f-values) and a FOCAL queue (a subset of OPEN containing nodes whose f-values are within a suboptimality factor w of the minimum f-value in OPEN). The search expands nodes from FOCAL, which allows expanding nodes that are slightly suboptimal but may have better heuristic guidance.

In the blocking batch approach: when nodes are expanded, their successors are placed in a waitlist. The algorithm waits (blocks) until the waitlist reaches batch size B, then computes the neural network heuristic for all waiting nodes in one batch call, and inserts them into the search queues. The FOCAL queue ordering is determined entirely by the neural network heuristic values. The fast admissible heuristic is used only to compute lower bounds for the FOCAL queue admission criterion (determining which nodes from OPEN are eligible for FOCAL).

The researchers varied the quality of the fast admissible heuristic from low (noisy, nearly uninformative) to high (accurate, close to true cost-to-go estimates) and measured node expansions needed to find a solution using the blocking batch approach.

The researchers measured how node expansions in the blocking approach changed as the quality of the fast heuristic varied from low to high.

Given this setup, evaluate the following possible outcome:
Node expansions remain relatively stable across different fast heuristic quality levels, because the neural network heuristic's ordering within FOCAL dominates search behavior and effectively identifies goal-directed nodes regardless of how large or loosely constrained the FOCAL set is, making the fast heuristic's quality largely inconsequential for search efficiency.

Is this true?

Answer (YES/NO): YES